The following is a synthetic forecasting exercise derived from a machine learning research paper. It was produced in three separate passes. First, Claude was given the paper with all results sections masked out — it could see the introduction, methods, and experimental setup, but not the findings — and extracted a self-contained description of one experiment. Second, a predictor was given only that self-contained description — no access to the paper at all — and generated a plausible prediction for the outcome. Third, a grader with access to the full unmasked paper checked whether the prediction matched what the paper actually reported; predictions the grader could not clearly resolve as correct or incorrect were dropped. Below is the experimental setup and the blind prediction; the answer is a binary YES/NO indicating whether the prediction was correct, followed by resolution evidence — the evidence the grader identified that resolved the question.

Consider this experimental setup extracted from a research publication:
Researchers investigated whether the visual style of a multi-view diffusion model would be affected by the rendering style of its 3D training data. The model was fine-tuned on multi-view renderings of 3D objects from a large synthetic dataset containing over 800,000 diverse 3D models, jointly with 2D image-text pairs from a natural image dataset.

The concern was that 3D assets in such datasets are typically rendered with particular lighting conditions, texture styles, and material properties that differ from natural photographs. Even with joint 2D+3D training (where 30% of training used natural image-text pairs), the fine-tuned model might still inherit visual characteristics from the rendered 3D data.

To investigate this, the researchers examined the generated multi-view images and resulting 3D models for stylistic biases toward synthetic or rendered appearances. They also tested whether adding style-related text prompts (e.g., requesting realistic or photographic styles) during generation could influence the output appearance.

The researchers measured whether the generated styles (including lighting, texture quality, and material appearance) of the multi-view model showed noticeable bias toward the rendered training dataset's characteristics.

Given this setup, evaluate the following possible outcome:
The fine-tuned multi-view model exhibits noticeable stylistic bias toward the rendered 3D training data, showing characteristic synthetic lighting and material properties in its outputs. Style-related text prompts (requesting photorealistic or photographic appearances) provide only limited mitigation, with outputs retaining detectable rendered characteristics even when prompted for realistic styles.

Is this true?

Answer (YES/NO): YES